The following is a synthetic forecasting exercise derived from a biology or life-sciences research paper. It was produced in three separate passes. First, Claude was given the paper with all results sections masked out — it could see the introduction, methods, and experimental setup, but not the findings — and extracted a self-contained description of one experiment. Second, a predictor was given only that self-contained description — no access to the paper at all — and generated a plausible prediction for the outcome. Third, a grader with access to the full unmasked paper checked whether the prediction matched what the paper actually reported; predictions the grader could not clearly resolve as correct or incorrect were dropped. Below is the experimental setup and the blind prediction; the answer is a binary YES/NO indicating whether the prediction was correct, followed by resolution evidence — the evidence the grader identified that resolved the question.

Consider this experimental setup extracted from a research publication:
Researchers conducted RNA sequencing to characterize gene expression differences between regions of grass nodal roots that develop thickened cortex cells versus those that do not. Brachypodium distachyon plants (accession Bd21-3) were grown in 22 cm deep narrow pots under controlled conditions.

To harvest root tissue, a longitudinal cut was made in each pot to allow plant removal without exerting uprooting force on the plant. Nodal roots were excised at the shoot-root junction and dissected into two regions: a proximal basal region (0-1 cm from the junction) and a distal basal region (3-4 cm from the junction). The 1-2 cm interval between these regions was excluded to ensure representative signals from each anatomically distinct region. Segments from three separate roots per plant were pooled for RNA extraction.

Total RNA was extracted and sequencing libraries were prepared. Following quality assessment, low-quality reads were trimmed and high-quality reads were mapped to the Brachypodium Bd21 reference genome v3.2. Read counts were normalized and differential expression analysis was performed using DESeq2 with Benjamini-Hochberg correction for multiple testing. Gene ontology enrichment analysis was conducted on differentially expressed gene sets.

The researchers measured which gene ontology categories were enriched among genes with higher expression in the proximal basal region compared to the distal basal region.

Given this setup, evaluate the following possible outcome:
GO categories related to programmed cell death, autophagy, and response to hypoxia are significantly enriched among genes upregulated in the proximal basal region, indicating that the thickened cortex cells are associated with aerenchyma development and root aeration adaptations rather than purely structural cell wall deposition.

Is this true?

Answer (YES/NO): NO